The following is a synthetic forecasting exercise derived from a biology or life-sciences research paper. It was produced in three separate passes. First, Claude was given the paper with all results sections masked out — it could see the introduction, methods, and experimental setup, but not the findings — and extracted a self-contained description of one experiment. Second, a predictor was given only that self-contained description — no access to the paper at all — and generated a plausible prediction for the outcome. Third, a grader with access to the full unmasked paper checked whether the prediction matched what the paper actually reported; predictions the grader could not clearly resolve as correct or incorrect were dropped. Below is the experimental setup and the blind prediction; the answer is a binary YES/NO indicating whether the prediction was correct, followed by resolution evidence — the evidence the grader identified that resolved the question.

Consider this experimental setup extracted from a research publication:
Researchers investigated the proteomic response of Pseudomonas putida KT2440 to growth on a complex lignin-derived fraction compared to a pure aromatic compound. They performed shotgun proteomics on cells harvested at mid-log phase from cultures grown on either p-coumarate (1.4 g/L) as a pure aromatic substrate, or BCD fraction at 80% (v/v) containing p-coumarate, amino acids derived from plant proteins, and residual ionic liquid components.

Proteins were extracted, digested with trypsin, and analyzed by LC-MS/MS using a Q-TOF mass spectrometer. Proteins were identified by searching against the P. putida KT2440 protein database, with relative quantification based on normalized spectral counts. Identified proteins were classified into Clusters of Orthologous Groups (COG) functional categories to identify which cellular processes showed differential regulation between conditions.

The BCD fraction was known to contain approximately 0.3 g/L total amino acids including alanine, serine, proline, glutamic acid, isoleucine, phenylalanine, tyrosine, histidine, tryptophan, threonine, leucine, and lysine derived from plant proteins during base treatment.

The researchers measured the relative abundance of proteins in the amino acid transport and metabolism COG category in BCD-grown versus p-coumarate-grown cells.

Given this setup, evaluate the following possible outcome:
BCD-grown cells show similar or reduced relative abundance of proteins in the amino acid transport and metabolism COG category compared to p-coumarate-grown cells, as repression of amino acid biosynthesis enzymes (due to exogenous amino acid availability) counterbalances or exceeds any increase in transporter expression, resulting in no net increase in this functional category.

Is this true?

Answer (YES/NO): NO